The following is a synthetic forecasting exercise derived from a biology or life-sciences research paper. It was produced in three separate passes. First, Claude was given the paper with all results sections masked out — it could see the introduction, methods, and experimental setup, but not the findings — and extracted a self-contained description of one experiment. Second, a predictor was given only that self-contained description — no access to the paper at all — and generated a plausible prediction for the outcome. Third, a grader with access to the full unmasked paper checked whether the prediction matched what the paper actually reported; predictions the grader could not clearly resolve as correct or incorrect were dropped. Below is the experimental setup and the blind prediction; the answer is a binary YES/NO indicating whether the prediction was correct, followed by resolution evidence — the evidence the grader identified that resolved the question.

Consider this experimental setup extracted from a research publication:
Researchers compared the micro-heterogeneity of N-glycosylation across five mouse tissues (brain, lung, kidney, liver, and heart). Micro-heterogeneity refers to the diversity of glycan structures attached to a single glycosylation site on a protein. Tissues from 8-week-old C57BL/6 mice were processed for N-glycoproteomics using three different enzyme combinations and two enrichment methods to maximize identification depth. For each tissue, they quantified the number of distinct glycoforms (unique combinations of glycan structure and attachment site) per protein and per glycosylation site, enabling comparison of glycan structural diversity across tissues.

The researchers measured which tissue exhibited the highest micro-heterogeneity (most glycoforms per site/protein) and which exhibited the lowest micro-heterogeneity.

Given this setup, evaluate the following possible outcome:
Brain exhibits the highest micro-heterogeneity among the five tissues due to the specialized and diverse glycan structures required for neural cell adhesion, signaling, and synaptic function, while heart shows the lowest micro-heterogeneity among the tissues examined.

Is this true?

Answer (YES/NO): YES